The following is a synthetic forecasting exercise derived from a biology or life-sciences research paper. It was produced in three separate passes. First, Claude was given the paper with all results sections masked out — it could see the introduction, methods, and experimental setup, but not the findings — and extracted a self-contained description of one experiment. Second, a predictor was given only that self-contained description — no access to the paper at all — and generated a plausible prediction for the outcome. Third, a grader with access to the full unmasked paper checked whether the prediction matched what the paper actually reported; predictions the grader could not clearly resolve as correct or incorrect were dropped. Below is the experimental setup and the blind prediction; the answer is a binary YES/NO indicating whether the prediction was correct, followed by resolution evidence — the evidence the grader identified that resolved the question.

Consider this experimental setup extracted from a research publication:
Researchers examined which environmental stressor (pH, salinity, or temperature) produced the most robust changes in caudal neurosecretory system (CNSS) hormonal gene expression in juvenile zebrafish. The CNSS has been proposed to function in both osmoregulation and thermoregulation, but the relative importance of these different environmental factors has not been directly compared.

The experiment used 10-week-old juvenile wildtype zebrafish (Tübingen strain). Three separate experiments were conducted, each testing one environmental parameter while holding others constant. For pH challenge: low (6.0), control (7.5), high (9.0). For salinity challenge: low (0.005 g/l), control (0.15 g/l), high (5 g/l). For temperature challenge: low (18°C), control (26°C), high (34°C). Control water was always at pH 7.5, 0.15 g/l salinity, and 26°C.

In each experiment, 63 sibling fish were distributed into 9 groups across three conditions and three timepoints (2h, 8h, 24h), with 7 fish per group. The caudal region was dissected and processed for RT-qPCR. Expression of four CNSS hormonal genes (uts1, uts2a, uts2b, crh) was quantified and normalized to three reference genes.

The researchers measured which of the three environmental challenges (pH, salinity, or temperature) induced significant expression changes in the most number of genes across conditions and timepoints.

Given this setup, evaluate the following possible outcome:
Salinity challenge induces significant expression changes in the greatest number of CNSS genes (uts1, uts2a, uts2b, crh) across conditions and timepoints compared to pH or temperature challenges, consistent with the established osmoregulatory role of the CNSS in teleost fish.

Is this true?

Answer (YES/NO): NO